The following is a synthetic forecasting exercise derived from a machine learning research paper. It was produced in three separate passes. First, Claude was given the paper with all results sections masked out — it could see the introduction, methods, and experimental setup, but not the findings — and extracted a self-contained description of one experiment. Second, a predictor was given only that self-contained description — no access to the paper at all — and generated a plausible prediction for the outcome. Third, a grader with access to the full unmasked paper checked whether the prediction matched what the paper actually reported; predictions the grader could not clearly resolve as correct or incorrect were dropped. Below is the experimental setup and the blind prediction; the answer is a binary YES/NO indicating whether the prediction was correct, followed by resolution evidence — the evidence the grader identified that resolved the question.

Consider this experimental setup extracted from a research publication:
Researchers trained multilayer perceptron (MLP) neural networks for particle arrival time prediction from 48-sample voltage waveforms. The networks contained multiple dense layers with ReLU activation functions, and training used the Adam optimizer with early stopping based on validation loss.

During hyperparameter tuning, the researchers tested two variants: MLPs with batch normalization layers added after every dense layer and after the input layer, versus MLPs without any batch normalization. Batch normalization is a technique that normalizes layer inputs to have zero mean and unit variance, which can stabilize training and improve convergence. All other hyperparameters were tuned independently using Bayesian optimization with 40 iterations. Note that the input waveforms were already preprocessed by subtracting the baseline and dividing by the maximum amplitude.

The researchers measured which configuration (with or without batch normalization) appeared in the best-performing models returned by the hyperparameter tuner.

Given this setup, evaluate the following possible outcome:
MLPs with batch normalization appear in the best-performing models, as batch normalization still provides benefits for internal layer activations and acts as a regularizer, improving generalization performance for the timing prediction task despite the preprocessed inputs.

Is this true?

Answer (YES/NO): YES